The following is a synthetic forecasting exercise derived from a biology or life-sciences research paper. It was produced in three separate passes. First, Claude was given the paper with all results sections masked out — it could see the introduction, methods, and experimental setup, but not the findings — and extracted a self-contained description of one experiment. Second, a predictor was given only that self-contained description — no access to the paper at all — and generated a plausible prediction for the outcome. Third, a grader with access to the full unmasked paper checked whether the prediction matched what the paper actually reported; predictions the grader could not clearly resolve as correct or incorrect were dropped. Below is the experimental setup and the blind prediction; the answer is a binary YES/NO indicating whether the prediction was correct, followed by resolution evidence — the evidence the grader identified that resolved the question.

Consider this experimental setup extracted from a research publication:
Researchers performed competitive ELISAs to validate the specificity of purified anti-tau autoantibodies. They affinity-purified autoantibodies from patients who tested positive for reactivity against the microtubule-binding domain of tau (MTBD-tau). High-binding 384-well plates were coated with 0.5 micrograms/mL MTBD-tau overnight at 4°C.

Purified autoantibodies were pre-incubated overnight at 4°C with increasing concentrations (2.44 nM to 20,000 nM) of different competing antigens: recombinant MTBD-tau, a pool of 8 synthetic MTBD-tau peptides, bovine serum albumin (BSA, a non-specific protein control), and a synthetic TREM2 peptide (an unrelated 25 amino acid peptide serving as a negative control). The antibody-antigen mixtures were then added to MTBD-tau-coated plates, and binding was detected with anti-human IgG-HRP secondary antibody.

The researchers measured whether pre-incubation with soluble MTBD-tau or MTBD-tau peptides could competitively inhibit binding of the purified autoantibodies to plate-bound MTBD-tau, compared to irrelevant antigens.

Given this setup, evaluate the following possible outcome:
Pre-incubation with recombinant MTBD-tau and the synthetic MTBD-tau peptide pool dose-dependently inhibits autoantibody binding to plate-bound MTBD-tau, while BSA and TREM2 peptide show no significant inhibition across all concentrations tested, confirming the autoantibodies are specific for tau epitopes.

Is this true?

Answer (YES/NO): YES